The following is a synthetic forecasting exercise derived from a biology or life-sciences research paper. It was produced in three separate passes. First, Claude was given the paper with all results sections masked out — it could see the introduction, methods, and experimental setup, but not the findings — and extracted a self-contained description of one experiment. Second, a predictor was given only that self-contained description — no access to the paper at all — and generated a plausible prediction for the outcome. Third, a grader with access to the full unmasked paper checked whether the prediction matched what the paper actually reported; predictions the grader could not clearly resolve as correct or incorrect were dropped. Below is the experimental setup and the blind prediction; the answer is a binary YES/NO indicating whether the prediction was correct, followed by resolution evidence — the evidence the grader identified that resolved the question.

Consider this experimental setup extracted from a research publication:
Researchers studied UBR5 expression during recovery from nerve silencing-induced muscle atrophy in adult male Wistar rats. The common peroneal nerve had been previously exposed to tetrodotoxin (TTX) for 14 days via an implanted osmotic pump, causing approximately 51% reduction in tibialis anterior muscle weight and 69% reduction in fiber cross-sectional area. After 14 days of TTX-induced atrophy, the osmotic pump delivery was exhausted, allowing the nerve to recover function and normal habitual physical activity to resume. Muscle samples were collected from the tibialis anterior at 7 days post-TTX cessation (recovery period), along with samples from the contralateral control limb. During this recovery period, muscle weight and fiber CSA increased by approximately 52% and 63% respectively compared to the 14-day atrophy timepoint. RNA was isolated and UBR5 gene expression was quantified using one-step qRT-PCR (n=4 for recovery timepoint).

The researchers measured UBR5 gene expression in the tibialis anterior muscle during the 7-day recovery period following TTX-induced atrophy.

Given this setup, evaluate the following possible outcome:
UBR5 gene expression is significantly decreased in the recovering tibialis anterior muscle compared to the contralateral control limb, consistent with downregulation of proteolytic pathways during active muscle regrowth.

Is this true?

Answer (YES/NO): NO